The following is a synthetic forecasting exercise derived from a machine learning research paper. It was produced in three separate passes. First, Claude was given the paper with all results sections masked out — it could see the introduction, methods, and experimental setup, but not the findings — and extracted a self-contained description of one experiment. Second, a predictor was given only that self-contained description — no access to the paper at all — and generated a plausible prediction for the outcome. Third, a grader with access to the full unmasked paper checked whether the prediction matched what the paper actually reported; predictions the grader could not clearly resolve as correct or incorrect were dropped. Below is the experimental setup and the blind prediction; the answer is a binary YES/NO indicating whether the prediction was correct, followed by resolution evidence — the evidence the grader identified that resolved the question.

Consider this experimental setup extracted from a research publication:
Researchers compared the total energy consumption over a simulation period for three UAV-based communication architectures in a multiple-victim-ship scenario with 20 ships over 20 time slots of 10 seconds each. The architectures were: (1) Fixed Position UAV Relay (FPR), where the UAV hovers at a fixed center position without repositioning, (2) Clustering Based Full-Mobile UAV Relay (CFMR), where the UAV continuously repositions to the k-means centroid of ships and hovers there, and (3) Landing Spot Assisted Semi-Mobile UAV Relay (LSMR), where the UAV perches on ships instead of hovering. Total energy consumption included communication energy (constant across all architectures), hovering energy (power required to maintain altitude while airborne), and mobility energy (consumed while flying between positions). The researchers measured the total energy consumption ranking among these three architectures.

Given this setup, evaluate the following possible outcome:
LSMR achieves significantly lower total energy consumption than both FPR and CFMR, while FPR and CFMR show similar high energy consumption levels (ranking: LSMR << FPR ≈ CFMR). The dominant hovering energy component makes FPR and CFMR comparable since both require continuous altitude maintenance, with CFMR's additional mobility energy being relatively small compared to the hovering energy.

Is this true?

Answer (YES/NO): NO